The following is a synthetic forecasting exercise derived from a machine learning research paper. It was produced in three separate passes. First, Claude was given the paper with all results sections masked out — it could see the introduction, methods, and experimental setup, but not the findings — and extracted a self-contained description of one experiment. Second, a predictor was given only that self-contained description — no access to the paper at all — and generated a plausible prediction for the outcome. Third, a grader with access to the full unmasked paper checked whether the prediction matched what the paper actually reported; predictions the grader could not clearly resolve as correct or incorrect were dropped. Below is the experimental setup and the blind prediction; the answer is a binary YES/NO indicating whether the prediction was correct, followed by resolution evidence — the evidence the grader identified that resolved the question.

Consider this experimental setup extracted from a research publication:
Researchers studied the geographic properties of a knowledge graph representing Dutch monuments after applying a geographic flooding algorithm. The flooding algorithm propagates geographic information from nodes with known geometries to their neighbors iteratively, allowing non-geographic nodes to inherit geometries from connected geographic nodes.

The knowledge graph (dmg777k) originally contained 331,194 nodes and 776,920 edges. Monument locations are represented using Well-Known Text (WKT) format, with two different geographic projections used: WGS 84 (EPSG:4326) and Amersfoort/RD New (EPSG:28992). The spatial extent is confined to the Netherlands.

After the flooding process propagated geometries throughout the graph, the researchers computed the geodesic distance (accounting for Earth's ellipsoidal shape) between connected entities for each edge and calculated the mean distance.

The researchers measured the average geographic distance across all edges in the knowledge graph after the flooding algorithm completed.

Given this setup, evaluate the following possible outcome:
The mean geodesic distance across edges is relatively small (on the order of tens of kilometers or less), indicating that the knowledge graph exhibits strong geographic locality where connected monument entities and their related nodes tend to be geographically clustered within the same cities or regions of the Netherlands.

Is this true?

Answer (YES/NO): YES